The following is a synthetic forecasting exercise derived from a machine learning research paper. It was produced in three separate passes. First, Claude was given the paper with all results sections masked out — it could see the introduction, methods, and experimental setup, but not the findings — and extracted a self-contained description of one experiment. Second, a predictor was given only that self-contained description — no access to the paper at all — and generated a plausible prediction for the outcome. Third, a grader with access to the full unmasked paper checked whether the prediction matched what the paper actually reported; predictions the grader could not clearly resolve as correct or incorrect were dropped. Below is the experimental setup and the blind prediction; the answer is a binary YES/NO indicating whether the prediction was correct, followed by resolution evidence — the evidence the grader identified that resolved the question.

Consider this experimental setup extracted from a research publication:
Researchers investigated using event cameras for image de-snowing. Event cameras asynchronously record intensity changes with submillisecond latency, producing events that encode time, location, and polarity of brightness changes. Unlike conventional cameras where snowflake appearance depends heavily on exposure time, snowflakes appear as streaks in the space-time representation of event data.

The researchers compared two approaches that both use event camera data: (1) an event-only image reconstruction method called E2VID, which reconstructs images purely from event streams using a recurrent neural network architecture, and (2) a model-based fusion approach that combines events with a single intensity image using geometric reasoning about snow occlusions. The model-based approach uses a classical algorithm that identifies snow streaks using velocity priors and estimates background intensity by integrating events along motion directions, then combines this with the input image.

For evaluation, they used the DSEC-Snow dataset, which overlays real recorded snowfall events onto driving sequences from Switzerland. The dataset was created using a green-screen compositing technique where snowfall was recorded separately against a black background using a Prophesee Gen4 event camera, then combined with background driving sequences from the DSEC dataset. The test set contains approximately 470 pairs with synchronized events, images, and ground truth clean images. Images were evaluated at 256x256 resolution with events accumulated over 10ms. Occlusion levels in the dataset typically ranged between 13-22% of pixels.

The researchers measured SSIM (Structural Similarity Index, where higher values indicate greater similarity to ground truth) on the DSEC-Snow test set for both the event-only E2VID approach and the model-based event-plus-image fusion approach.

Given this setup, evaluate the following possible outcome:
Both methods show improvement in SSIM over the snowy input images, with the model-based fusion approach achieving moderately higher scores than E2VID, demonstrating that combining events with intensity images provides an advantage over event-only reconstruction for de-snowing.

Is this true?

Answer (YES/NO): NO